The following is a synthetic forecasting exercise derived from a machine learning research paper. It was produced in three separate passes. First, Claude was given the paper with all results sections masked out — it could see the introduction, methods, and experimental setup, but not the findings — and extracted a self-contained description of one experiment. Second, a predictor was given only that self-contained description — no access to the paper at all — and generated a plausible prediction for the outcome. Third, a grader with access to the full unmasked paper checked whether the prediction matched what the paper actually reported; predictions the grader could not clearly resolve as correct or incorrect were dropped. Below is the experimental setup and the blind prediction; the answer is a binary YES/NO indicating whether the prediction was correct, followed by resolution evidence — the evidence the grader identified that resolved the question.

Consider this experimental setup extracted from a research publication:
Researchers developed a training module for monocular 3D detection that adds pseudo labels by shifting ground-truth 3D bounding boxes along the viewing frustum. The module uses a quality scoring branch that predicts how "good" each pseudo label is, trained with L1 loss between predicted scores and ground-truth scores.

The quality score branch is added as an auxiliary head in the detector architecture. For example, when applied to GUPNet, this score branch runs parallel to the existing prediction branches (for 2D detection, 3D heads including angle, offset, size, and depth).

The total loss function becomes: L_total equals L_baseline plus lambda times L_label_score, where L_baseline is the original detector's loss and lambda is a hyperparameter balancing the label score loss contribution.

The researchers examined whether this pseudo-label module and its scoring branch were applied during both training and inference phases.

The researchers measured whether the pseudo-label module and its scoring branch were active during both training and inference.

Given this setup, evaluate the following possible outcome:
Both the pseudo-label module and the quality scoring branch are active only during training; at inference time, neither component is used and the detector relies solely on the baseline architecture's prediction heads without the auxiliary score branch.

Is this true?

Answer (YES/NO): YES